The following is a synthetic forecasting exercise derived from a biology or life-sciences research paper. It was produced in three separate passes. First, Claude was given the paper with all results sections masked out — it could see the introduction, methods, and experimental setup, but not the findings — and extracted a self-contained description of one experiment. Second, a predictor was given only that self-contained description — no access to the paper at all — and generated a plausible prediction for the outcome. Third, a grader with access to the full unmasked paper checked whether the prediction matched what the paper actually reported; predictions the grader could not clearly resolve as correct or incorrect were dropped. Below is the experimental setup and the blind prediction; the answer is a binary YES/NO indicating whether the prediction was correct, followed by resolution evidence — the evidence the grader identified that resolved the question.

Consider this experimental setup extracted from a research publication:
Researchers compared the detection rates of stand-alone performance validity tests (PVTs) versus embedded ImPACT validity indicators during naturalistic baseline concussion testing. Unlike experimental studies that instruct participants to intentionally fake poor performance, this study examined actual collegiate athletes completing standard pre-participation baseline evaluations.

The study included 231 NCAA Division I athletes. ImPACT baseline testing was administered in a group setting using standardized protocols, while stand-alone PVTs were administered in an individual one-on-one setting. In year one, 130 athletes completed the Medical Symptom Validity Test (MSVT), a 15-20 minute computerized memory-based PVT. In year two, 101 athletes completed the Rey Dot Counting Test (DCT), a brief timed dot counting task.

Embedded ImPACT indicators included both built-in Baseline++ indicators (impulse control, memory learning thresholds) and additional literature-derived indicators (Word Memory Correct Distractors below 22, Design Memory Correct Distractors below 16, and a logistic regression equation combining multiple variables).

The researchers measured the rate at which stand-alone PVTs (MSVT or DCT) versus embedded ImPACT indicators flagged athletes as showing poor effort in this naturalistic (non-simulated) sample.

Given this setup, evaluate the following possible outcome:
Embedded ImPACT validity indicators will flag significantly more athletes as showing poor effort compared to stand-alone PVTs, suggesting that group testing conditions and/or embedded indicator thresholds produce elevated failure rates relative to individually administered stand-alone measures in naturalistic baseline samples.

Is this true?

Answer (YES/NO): YES